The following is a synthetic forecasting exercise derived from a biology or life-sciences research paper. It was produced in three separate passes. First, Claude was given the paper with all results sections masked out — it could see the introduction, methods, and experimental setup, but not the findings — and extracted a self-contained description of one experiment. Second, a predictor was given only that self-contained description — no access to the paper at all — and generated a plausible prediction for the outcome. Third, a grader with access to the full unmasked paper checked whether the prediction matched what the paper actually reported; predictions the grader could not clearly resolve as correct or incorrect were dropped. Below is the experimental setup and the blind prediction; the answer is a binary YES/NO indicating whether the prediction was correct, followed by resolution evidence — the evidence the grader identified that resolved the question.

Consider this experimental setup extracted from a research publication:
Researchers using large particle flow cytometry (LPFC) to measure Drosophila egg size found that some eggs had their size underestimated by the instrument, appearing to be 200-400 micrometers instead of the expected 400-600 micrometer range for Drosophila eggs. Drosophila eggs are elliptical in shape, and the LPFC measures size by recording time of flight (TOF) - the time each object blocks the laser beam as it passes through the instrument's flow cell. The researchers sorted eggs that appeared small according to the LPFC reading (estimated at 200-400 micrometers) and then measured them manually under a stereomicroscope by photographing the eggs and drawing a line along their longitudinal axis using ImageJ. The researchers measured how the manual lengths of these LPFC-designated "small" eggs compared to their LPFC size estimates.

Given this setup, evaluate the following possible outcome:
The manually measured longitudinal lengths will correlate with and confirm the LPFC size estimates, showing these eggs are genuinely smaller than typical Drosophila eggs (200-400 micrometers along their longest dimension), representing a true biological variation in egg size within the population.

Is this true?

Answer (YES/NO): NO